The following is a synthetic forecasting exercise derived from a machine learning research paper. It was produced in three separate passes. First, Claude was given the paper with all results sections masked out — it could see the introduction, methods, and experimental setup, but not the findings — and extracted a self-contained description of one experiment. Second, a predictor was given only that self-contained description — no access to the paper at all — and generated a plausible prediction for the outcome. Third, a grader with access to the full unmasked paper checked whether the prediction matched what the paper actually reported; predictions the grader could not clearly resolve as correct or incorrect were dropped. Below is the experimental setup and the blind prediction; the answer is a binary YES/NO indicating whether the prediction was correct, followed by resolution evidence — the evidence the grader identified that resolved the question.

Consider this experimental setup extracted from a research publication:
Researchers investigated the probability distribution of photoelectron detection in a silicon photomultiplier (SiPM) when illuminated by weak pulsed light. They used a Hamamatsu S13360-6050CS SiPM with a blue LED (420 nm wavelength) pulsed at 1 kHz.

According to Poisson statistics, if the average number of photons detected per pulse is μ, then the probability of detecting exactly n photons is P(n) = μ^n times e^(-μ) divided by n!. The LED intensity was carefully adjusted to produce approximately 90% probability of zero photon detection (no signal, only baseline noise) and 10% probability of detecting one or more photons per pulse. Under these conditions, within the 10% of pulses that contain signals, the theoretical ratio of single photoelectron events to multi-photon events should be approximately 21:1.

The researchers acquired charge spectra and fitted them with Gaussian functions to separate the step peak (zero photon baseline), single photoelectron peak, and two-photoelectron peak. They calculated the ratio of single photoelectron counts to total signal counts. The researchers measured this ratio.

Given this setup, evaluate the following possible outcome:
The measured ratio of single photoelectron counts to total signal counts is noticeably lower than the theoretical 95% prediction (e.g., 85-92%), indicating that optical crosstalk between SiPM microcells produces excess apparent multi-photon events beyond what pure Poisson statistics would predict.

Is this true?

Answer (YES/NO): YES